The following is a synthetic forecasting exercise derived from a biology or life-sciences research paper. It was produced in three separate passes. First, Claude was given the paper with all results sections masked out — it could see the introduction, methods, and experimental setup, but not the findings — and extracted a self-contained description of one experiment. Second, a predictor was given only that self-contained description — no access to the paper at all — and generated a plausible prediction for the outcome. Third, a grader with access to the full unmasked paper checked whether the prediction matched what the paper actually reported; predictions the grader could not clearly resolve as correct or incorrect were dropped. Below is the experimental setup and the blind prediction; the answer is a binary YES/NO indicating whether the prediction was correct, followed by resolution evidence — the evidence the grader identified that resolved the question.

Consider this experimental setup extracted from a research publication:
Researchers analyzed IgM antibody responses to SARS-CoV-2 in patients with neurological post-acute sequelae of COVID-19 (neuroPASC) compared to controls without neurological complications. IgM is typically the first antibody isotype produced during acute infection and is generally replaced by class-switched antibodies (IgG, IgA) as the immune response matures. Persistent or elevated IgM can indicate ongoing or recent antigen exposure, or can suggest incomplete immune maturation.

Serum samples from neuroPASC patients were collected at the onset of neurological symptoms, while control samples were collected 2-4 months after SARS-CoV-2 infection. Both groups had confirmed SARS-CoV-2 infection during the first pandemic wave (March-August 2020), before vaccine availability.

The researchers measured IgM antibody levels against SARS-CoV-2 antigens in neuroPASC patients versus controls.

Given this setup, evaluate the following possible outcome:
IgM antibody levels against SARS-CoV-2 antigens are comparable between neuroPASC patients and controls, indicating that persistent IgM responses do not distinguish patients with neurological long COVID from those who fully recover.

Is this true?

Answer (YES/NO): YES